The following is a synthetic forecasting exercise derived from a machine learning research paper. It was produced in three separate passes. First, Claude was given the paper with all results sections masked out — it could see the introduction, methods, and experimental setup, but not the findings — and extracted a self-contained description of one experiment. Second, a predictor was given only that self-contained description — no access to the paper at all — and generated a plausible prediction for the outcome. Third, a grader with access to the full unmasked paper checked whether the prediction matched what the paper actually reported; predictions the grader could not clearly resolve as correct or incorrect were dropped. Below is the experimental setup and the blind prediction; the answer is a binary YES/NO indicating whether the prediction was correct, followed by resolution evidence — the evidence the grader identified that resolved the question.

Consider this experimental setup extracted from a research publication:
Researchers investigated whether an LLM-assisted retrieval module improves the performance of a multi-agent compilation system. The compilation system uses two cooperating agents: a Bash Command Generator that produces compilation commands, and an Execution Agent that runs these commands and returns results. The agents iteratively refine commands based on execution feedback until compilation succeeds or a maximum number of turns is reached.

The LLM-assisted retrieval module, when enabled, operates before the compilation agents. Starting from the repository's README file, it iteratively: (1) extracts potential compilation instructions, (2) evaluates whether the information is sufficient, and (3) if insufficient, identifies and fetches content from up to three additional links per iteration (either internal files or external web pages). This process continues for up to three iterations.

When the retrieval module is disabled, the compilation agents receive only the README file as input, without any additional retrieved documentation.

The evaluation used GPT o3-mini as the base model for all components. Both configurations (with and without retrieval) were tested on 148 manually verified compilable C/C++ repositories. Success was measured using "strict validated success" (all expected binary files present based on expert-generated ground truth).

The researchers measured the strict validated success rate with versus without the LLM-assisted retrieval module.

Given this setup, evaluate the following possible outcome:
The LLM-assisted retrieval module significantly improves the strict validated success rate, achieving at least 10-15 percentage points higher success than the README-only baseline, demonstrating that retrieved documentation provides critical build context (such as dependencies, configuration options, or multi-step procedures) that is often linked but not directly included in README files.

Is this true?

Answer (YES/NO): YES